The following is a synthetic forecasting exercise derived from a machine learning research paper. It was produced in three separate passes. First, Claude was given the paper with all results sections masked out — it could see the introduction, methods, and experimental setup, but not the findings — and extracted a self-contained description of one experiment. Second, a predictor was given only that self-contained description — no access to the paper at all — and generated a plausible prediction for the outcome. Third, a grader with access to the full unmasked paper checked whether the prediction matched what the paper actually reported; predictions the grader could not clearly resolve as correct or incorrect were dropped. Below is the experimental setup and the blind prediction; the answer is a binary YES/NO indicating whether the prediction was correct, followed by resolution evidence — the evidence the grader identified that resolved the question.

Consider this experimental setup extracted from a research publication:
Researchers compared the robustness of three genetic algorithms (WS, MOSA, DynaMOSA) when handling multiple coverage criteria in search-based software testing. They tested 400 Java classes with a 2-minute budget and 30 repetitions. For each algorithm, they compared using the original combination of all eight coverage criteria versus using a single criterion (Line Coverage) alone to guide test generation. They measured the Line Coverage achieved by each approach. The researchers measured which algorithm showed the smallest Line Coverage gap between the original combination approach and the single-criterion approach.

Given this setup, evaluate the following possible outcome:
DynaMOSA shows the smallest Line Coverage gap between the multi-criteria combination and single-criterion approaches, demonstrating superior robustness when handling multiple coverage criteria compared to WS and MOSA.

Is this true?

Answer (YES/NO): YES